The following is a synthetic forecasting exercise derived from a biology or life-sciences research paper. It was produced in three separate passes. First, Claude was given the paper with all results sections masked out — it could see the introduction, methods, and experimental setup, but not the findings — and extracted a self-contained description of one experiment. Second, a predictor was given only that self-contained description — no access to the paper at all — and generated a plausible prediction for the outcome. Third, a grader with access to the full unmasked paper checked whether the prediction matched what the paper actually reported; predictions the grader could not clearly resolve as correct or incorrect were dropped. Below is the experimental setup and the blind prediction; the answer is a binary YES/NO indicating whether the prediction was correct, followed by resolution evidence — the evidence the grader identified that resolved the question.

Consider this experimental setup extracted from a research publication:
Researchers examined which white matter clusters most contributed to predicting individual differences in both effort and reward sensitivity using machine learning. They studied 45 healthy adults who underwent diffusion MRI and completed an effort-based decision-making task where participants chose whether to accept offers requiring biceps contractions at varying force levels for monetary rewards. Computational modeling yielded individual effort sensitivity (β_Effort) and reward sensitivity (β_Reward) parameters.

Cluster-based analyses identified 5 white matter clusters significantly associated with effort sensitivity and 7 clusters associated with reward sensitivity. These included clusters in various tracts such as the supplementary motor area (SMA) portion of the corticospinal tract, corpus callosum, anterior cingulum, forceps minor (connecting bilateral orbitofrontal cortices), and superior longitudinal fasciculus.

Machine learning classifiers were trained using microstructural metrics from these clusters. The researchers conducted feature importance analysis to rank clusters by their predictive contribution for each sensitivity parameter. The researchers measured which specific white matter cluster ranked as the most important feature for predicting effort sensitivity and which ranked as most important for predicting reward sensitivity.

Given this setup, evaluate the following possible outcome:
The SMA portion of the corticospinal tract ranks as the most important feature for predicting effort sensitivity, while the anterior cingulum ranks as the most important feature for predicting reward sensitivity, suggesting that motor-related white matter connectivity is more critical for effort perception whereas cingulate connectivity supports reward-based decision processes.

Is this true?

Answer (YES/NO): NO